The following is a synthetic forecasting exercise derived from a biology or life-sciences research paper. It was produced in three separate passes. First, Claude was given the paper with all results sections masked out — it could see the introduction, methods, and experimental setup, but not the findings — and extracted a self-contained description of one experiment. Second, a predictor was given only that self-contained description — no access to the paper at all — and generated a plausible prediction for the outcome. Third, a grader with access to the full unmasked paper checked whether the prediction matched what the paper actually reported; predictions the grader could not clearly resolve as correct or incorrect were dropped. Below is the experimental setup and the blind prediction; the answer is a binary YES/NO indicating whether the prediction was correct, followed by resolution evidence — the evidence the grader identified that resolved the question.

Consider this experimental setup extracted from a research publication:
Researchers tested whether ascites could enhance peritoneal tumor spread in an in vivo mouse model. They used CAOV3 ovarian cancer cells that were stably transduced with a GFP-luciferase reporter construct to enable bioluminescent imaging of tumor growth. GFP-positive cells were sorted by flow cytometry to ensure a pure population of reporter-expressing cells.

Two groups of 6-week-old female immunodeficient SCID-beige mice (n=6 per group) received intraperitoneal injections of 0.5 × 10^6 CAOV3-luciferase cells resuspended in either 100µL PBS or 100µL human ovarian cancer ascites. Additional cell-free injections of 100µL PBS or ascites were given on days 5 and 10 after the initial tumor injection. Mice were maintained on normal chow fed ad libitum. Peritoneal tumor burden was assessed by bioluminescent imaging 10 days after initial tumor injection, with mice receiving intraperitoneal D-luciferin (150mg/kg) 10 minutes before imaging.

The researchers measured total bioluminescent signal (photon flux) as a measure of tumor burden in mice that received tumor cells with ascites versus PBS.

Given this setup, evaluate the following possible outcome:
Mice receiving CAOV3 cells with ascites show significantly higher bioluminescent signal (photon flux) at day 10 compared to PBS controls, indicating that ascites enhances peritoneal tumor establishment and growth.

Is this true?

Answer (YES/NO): YES